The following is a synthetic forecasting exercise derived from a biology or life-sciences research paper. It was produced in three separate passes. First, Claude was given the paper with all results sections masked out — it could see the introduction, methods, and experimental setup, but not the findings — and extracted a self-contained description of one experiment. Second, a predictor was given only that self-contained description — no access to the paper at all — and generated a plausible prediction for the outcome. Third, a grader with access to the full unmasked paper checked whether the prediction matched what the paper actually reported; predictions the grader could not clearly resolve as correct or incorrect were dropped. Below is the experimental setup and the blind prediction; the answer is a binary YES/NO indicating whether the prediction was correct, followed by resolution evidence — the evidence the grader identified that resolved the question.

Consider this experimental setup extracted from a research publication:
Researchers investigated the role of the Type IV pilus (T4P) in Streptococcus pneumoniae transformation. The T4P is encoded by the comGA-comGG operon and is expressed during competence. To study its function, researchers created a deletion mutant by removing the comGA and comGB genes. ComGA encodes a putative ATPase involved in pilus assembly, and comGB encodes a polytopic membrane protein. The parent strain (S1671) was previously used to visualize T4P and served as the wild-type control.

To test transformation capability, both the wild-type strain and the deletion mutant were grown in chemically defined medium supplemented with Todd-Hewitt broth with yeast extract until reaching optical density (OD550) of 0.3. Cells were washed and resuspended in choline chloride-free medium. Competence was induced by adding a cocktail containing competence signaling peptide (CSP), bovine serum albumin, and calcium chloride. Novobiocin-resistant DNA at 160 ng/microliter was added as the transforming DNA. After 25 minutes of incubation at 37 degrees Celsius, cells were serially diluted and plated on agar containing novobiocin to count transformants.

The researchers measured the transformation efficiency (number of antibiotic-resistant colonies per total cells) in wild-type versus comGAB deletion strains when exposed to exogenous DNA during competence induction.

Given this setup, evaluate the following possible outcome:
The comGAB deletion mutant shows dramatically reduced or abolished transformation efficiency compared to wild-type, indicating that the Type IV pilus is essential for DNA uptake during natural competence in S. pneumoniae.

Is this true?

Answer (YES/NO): YES